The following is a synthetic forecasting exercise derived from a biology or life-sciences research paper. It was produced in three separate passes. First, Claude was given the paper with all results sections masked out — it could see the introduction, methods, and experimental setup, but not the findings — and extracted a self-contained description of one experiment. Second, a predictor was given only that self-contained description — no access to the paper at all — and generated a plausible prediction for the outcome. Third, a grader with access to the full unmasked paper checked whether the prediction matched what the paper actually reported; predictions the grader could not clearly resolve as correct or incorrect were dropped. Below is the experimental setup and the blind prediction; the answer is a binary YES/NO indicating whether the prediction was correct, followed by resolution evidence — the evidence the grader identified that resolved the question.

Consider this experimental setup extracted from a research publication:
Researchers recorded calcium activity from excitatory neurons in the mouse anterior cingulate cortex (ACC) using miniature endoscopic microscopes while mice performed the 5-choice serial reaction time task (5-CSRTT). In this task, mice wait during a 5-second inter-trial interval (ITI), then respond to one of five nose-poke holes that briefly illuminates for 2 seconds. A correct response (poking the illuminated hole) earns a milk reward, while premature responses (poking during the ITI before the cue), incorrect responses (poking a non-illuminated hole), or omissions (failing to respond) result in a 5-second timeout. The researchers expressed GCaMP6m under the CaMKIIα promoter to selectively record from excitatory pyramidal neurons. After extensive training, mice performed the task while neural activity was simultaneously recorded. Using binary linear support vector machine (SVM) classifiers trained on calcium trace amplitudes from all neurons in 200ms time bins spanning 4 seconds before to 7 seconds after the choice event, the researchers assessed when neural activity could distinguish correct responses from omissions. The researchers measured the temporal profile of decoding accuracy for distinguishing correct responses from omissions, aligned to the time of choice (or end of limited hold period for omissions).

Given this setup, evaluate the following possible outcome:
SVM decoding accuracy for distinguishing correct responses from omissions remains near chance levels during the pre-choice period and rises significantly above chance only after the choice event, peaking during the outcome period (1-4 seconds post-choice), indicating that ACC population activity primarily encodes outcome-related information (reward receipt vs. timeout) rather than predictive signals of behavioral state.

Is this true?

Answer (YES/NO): NO